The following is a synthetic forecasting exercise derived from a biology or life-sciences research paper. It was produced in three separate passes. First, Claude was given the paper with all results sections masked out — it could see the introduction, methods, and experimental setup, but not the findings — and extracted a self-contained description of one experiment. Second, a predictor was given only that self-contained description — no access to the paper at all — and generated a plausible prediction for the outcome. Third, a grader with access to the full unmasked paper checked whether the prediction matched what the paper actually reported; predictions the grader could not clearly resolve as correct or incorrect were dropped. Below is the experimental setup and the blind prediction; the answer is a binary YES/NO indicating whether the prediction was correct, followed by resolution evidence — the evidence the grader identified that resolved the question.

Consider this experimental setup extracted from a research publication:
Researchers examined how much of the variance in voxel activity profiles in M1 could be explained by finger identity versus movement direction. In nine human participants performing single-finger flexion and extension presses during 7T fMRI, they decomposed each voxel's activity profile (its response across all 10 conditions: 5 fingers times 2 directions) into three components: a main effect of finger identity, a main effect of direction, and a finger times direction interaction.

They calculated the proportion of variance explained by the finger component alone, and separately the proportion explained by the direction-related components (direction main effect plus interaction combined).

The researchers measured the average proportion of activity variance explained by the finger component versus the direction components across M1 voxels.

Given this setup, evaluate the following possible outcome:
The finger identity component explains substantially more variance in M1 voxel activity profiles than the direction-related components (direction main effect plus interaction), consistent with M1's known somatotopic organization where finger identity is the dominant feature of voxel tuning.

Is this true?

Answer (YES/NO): YES